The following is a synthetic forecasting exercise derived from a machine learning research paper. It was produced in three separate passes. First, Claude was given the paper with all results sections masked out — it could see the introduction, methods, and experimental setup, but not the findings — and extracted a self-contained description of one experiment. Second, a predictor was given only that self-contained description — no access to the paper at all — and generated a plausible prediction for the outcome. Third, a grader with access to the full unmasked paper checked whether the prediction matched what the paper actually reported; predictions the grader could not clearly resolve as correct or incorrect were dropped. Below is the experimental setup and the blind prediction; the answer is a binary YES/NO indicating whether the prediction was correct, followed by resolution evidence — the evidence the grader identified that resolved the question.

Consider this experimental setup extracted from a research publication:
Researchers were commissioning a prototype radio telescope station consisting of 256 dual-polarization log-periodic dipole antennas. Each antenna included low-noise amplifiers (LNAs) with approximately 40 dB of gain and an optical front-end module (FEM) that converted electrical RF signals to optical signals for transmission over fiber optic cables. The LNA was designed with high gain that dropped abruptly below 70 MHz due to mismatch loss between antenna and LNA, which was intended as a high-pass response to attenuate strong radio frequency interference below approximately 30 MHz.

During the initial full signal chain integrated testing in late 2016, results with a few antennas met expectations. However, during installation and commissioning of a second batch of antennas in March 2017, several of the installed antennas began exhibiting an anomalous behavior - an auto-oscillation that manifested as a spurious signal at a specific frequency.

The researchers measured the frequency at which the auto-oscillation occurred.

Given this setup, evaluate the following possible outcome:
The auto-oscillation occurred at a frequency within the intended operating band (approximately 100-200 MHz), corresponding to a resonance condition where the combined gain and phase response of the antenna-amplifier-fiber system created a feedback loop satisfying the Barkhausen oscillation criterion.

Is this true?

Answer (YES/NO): NO